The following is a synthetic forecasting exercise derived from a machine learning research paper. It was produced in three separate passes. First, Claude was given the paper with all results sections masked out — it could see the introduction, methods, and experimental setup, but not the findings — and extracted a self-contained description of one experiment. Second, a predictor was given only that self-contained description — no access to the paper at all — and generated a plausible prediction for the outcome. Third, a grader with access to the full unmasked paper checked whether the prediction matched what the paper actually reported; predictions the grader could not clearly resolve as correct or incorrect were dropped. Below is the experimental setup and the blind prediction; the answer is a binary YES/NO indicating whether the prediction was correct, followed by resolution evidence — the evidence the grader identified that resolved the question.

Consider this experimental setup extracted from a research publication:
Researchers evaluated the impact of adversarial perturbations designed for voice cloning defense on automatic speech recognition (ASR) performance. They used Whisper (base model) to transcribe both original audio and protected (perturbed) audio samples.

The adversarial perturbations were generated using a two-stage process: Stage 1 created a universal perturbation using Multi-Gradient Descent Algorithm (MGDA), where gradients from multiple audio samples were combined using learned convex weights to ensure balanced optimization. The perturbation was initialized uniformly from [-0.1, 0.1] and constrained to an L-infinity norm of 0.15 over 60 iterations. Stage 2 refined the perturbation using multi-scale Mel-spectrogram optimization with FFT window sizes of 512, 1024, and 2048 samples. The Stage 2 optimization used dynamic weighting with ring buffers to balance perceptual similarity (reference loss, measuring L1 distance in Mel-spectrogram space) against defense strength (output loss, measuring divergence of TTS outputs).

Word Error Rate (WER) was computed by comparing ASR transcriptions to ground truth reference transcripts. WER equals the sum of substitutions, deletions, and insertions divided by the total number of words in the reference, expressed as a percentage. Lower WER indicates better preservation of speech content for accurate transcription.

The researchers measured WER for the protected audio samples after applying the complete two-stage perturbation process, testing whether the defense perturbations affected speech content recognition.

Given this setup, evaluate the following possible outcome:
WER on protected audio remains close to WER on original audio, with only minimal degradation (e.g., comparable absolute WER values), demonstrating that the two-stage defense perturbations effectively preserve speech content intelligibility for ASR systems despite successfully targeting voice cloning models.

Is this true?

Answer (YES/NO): YES